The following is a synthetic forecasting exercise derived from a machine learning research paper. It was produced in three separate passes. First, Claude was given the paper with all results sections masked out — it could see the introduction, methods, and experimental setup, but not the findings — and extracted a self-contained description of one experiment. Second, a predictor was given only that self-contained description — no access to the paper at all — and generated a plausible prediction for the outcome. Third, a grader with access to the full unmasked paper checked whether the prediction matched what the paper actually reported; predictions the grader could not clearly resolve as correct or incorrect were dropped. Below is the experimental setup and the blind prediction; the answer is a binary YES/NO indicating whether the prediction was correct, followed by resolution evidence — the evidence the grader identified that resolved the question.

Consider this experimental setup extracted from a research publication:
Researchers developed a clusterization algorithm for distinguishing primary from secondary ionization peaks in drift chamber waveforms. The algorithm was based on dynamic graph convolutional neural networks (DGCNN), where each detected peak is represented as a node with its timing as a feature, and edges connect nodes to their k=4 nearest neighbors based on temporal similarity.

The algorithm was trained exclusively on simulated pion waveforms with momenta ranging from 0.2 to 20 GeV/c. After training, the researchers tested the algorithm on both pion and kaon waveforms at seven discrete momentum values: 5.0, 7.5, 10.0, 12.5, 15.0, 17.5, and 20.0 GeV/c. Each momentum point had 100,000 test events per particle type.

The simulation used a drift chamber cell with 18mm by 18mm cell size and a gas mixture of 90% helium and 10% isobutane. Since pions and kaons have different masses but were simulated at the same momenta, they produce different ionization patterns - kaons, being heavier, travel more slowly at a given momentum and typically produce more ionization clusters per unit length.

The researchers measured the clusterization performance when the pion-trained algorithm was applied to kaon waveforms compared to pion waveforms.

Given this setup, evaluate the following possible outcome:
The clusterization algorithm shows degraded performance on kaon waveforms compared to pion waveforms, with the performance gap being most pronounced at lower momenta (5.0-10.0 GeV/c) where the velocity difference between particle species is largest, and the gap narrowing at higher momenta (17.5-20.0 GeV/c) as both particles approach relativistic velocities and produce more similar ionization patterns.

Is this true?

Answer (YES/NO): NO